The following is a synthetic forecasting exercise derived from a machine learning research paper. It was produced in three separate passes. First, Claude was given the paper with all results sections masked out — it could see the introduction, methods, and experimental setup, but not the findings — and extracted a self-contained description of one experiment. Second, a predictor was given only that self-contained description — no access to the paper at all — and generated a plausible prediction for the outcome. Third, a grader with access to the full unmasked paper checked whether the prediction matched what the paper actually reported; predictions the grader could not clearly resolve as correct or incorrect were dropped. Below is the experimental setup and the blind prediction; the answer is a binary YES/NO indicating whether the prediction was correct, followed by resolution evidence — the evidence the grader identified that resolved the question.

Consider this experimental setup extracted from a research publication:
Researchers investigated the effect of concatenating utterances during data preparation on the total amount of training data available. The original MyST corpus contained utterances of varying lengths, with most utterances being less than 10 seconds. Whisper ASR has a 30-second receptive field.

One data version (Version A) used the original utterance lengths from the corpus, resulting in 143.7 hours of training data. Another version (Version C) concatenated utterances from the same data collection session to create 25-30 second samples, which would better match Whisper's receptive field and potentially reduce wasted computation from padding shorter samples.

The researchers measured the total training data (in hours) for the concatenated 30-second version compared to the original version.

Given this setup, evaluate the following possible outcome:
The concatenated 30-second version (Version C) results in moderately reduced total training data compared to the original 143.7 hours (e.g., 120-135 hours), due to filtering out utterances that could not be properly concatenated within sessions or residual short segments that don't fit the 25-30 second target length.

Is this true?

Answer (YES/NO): NO